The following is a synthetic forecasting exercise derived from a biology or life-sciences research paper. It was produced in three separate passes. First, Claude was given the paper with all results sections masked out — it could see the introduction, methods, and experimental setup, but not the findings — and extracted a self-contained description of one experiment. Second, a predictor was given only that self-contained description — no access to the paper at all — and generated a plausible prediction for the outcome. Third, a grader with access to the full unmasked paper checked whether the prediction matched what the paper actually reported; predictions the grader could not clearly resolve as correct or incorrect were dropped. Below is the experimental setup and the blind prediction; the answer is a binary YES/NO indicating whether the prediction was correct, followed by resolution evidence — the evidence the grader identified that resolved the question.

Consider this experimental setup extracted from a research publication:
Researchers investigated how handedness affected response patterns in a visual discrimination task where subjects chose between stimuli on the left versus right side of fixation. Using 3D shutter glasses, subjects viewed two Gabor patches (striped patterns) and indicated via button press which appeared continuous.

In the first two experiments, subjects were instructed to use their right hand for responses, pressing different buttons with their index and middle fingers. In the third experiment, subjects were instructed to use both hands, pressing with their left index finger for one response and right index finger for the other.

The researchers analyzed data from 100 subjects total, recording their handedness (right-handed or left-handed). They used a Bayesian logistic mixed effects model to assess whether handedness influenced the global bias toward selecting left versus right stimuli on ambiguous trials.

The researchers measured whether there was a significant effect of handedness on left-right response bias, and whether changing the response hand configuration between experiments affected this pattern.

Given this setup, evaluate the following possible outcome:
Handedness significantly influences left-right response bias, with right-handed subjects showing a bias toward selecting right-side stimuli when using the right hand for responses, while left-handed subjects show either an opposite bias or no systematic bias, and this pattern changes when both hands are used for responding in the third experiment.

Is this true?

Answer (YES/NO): NO